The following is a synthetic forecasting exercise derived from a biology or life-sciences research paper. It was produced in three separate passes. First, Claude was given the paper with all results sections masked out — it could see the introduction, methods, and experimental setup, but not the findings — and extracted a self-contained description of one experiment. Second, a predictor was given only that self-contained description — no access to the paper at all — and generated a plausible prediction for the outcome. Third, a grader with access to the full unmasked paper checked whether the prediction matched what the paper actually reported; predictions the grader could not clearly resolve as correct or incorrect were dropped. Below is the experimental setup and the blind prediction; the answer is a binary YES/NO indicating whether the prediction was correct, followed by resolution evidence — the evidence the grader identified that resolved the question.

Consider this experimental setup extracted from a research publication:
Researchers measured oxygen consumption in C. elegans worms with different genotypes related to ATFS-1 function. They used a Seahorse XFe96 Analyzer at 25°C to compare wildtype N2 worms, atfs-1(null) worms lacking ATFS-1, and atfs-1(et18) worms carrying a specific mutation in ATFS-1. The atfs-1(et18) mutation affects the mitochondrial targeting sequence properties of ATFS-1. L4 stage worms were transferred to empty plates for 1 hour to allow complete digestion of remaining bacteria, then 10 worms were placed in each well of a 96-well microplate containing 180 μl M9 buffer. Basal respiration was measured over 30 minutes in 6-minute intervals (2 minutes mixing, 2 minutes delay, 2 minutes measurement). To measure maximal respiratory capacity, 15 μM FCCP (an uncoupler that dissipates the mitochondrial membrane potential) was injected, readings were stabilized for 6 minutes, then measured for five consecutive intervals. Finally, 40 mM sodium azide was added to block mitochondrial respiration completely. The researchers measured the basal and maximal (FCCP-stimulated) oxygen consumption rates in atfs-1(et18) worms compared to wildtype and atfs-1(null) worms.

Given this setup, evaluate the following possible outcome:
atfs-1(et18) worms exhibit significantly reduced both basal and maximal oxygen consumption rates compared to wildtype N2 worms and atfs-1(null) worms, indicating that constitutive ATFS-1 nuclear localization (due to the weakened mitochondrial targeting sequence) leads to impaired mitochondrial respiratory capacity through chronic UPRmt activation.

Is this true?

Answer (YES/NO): NO